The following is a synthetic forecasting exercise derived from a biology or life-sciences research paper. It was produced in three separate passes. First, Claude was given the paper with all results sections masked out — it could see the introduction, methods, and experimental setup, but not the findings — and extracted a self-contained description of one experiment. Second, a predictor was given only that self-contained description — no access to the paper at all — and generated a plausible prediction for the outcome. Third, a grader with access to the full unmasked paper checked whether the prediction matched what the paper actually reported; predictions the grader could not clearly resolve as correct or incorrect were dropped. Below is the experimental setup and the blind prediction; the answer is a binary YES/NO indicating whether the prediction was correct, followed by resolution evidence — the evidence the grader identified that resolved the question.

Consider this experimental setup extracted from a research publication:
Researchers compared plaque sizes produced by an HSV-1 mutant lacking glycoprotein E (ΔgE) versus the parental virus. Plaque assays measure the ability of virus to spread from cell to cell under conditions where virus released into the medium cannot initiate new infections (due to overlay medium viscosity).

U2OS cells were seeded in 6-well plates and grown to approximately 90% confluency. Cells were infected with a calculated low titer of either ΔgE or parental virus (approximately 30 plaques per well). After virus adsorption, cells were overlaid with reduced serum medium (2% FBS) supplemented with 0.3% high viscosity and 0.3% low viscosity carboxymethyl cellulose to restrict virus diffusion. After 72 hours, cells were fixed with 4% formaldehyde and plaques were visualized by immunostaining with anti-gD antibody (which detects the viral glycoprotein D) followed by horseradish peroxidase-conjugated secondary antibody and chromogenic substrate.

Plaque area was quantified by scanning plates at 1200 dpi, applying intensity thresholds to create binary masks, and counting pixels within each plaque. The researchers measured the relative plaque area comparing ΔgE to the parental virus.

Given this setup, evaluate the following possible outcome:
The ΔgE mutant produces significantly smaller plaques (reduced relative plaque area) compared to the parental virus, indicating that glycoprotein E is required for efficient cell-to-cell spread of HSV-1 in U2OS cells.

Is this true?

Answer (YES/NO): YES